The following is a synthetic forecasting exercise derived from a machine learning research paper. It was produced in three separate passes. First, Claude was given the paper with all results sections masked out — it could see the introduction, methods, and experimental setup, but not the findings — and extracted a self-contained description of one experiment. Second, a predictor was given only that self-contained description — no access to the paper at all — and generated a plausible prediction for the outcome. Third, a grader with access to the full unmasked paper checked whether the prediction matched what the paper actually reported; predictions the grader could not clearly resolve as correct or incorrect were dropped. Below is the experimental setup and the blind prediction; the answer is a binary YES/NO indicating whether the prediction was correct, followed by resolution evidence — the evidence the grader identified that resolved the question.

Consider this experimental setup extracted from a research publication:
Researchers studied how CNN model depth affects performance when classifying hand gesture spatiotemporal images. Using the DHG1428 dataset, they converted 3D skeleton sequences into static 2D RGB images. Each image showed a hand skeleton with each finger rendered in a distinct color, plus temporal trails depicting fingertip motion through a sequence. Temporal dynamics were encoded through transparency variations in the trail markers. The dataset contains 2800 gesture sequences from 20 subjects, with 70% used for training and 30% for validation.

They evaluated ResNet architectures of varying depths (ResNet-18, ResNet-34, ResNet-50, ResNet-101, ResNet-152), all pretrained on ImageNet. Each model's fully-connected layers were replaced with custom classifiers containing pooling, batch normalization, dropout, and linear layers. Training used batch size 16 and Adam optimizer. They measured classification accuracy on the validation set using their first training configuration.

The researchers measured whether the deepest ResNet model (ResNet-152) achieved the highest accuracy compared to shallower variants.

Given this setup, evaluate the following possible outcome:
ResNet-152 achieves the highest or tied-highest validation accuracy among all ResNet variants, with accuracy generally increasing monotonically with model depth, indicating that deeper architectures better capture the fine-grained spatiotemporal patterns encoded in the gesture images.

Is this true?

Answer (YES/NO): NO